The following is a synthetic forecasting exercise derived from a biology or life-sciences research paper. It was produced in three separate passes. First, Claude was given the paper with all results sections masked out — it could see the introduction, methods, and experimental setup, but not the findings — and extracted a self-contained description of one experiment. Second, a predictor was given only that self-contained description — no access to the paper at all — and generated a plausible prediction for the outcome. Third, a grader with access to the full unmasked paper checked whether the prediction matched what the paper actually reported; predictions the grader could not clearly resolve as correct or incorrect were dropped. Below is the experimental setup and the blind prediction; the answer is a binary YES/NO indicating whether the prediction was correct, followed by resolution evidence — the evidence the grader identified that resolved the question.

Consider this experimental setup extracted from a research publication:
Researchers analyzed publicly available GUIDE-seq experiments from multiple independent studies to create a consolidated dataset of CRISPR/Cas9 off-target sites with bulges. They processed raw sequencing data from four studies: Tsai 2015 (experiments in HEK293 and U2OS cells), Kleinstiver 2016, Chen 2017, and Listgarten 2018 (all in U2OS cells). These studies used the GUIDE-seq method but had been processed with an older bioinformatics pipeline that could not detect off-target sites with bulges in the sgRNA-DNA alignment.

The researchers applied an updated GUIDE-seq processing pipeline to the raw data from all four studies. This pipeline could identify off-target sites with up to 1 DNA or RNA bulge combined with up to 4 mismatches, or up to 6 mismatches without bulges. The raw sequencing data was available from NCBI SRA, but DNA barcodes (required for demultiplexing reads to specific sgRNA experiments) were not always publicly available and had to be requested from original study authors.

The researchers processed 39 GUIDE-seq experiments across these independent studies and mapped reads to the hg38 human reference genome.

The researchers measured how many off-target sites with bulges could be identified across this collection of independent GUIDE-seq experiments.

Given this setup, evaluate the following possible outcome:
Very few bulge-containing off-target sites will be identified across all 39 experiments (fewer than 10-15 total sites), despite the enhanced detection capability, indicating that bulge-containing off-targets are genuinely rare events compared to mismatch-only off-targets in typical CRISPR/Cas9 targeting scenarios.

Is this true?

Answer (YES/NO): NO